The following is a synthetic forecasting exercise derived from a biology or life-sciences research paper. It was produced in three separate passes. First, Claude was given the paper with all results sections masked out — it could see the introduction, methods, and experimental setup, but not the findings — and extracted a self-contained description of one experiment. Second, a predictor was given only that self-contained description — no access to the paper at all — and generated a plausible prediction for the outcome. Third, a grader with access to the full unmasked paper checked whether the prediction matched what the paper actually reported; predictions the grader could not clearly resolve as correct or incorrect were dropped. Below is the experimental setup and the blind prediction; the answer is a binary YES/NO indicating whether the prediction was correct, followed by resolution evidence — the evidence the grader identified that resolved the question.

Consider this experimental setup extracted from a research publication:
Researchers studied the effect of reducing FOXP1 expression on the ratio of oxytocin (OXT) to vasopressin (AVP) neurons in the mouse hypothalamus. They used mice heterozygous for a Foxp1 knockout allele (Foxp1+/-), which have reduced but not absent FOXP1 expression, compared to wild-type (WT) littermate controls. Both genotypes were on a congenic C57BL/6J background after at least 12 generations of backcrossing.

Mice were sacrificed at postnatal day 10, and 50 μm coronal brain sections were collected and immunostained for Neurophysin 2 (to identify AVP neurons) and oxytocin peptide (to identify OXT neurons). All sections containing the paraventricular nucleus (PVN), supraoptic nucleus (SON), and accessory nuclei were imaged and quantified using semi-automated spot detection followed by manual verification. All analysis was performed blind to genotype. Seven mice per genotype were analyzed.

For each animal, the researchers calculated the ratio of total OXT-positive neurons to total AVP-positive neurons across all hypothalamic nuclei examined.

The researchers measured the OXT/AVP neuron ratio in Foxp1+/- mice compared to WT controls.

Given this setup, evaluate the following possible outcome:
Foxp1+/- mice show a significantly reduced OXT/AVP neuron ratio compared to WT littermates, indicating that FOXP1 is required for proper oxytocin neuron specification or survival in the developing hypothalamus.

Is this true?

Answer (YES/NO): YES